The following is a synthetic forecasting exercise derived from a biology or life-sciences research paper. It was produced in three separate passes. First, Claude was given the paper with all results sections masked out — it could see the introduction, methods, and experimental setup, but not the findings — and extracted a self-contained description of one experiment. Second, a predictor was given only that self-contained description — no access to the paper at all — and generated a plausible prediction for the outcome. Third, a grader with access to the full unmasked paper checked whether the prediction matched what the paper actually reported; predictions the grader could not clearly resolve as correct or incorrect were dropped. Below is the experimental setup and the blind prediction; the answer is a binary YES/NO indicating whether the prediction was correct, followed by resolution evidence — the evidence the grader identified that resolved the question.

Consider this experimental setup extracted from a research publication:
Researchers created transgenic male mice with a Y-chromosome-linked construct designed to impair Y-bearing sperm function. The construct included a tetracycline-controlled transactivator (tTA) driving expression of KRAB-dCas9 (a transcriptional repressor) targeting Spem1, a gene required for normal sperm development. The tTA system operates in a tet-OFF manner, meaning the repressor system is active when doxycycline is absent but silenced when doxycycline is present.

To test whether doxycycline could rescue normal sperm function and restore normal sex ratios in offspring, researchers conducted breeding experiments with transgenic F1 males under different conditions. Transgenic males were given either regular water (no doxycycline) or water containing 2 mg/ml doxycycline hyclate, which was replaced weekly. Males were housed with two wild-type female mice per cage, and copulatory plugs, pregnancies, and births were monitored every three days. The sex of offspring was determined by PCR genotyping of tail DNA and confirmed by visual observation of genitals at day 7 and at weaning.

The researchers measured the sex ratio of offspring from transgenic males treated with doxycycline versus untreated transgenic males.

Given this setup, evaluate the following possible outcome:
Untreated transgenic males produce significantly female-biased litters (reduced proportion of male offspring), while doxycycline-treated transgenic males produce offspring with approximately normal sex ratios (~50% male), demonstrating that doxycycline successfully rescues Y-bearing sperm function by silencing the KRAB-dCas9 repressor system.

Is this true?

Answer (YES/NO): YES